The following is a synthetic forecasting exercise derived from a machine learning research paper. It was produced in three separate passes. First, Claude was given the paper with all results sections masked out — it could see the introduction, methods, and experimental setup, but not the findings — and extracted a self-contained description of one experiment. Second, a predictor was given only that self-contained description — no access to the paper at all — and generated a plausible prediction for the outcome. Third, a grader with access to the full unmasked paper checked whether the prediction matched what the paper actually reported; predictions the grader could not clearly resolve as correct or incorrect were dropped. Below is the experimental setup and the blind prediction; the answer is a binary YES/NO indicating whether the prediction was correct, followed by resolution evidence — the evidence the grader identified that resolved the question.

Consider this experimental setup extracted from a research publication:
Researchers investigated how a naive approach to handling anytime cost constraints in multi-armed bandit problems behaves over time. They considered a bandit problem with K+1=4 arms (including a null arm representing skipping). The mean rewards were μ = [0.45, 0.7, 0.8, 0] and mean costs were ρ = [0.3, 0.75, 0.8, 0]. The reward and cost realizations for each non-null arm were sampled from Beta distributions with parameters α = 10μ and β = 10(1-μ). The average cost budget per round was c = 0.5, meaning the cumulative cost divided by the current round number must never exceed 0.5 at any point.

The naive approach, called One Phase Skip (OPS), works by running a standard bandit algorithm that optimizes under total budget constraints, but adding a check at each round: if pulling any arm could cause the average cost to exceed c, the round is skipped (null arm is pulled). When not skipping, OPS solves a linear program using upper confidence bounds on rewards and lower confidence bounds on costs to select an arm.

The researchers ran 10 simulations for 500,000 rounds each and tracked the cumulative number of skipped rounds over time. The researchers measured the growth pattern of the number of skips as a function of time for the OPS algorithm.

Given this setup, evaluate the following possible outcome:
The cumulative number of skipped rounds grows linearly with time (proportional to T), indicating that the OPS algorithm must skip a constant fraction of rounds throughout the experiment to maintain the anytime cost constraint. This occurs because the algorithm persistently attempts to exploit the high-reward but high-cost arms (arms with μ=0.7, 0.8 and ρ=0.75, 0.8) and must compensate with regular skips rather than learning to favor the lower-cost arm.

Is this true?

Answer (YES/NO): NO